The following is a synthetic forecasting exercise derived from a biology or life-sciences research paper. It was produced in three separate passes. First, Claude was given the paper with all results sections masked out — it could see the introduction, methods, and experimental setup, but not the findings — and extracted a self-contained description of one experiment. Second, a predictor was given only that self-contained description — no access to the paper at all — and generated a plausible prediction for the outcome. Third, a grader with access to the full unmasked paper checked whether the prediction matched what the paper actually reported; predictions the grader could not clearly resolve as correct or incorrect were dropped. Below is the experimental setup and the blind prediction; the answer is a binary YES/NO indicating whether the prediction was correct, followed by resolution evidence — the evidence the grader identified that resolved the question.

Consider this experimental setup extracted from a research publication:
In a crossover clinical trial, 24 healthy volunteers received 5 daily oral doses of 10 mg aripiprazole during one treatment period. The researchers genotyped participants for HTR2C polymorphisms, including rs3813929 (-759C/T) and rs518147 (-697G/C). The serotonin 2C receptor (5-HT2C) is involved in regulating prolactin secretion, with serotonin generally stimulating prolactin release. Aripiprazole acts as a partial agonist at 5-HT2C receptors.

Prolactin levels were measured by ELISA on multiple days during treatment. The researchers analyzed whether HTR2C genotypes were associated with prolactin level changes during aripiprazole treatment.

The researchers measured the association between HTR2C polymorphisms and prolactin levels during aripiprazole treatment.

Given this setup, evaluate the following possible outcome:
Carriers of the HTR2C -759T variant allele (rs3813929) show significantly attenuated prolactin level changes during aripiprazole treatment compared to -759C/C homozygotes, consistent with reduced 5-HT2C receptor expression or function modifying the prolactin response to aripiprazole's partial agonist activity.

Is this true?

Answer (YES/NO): NO